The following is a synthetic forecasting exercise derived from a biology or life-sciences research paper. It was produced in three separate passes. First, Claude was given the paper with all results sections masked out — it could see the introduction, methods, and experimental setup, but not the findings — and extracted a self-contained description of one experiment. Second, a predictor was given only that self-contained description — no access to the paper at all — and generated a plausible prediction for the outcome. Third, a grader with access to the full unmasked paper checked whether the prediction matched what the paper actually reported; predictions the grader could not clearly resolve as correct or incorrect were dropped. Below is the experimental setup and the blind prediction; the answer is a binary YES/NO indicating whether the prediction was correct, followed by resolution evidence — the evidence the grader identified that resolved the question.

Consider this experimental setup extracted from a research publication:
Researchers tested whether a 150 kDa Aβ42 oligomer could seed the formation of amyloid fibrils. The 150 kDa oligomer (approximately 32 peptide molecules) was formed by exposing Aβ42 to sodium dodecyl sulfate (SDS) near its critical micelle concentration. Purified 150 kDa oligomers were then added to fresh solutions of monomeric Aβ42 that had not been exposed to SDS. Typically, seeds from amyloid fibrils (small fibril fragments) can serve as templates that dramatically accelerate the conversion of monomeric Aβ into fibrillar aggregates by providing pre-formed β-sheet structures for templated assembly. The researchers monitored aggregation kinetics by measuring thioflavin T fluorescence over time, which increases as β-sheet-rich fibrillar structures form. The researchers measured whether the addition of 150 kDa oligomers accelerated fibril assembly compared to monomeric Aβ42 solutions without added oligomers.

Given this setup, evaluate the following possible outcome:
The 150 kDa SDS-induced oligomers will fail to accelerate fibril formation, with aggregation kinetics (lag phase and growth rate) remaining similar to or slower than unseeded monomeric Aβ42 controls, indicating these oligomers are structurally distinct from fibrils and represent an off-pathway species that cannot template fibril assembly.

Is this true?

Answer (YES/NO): YES